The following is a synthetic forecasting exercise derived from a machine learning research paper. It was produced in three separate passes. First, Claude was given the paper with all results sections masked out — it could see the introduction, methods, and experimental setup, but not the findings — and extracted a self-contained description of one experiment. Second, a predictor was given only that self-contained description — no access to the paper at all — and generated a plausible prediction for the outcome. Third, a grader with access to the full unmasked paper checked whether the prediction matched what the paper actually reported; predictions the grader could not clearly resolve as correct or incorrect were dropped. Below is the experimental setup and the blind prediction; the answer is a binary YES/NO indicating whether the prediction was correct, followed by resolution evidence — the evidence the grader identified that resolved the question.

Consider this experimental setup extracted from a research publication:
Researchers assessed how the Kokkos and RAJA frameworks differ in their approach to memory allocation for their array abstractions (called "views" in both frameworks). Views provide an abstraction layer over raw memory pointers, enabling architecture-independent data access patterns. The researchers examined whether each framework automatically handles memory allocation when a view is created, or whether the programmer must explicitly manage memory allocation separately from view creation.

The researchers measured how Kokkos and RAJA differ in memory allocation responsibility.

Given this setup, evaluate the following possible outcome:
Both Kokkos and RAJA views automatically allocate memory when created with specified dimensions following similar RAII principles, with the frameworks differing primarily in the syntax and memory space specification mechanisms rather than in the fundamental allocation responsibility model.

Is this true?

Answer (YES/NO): NO